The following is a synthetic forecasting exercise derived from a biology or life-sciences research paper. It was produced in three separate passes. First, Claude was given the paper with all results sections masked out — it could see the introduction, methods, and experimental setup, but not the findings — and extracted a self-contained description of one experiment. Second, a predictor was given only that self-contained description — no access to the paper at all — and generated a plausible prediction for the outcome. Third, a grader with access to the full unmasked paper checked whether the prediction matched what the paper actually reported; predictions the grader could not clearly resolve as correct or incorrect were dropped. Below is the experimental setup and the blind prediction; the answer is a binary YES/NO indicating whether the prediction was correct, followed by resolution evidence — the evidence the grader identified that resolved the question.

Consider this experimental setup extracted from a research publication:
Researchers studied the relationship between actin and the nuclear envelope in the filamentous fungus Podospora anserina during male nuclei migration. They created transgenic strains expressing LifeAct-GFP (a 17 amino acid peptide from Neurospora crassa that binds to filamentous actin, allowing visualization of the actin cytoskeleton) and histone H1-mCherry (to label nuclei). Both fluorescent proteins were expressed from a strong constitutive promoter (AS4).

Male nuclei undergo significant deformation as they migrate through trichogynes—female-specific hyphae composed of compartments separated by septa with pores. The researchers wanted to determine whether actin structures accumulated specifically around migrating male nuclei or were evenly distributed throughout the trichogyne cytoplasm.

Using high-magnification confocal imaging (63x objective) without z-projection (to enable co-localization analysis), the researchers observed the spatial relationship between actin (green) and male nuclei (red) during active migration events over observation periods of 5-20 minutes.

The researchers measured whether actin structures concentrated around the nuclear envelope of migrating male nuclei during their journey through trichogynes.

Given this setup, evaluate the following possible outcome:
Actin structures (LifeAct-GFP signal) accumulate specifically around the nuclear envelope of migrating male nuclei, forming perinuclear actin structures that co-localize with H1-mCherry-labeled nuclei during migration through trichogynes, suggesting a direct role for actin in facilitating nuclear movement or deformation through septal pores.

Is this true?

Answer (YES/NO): NO